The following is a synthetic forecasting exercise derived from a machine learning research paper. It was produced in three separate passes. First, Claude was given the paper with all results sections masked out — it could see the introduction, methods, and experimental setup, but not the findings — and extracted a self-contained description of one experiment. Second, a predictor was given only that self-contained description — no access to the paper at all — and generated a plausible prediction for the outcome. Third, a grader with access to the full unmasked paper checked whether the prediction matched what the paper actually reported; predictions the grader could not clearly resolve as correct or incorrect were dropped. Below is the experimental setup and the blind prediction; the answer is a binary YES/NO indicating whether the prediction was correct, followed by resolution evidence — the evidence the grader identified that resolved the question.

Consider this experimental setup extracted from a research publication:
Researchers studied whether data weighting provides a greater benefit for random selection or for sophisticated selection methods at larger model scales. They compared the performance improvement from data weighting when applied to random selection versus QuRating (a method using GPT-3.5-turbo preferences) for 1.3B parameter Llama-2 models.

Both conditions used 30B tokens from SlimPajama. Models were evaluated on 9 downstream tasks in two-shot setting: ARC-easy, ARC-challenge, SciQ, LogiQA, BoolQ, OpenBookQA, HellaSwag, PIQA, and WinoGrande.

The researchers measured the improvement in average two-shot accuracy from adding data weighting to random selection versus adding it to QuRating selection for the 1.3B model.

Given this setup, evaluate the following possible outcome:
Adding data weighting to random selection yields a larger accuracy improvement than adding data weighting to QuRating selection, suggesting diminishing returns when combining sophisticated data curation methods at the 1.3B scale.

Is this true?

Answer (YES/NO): YES